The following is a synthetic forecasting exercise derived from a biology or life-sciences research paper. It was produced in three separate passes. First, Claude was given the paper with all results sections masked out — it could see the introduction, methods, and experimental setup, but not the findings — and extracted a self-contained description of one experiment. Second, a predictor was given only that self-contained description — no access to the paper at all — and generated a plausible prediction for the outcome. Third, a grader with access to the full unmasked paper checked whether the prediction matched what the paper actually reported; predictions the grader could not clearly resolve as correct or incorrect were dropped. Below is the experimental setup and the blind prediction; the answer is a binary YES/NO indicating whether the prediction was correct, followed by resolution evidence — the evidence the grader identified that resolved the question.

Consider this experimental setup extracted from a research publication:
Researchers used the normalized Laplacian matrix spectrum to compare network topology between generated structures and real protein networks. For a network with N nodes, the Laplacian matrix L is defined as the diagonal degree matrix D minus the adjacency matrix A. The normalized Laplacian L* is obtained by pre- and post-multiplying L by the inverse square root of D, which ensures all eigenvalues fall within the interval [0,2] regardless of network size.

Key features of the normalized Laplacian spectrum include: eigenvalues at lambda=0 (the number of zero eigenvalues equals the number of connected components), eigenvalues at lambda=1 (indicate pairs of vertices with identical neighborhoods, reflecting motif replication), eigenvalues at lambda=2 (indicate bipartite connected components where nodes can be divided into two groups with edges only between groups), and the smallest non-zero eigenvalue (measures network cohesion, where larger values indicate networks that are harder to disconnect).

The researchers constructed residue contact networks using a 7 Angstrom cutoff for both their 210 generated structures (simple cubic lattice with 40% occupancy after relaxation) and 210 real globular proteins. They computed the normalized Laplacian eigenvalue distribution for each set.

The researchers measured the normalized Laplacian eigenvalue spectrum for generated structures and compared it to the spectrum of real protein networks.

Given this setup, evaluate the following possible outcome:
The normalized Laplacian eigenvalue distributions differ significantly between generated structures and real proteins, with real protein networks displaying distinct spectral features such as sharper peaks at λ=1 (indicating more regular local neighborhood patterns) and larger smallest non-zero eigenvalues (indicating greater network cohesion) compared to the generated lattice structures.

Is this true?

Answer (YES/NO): NO